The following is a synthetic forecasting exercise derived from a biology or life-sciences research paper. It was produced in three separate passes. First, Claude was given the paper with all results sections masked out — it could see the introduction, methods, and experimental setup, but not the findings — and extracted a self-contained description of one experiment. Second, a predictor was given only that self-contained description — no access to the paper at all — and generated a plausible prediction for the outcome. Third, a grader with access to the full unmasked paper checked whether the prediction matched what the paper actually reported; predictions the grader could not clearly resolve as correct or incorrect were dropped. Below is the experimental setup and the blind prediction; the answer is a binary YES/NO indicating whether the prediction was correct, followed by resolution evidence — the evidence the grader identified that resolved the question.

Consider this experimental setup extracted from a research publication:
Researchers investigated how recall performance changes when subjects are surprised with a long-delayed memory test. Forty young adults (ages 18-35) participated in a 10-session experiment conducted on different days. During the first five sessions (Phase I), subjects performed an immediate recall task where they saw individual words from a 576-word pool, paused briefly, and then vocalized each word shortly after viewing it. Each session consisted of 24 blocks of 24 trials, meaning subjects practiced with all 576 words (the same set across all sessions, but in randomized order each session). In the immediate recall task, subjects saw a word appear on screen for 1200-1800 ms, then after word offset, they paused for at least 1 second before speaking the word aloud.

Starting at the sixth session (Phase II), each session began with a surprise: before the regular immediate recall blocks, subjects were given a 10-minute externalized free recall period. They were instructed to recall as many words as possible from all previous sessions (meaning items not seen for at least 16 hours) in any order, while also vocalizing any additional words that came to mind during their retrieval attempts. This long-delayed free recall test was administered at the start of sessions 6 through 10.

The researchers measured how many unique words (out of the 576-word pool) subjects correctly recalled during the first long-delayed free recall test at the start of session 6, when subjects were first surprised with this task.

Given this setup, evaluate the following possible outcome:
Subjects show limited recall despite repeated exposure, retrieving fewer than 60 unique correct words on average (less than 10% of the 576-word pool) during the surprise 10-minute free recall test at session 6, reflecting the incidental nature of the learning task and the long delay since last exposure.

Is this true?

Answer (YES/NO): YES